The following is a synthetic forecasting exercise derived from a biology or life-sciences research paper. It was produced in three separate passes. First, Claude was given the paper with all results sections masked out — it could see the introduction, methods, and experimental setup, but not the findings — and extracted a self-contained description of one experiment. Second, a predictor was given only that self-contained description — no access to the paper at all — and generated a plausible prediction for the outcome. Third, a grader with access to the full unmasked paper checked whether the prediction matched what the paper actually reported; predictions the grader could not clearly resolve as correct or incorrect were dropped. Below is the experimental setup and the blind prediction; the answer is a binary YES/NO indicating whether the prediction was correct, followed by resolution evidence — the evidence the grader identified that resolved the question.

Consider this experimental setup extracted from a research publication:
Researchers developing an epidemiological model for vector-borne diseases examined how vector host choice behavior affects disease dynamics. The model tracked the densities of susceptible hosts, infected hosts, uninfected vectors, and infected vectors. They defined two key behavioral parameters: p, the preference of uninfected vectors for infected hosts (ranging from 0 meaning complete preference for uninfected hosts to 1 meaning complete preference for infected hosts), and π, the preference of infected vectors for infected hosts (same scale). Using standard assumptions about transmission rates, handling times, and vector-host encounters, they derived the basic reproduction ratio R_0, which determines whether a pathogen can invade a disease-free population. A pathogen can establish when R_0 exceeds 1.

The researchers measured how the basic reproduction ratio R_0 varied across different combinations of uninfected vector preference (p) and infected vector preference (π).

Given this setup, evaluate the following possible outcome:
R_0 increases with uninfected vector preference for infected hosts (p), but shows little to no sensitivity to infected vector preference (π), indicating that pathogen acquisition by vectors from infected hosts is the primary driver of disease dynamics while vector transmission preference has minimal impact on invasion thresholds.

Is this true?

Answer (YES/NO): NO